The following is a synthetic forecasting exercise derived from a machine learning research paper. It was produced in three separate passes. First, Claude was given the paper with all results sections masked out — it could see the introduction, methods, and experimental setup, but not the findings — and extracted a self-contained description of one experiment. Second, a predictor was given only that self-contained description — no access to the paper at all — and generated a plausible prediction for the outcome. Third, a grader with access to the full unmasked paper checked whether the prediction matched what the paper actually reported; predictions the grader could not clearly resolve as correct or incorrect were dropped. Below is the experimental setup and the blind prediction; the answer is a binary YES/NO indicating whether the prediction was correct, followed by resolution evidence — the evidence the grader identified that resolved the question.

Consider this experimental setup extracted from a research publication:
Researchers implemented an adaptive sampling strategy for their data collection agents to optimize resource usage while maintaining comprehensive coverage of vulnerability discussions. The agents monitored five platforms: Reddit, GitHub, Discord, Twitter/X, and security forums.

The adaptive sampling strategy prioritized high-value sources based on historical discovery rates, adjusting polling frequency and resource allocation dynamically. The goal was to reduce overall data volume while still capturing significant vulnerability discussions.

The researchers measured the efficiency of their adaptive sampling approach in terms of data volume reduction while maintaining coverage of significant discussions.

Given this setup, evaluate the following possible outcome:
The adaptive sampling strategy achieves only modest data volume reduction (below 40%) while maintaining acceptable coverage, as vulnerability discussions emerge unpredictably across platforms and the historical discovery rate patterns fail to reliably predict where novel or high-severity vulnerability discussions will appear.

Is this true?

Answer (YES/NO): NO